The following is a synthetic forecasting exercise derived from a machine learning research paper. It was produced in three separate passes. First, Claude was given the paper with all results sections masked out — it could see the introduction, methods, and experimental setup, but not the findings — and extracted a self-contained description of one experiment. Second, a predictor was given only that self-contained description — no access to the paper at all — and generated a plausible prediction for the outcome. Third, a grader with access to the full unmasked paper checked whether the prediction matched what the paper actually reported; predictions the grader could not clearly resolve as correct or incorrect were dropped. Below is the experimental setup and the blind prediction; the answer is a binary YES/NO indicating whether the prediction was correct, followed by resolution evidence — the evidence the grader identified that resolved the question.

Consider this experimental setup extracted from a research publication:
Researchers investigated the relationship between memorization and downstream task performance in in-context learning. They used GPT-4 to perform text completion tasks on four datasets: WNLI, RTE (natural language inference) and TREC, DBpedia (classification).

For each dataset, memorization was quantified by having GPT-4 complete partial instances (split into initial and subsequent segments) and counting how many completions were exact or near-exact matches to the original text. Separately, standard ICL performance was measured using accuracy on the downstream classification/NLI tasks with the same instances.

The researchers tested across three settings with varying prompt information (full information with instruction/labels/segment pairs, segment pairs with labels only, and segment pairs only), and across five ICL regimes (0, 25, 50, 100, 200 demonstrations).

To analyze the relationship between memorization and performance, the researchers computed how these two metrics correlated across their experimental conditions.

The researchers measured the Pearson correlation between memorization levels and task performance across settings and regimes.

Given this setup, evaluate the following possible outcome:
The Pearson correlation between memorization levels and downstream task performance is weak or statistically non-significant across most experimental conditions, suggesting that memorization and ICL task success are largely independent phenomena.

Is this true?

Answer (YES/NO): NO